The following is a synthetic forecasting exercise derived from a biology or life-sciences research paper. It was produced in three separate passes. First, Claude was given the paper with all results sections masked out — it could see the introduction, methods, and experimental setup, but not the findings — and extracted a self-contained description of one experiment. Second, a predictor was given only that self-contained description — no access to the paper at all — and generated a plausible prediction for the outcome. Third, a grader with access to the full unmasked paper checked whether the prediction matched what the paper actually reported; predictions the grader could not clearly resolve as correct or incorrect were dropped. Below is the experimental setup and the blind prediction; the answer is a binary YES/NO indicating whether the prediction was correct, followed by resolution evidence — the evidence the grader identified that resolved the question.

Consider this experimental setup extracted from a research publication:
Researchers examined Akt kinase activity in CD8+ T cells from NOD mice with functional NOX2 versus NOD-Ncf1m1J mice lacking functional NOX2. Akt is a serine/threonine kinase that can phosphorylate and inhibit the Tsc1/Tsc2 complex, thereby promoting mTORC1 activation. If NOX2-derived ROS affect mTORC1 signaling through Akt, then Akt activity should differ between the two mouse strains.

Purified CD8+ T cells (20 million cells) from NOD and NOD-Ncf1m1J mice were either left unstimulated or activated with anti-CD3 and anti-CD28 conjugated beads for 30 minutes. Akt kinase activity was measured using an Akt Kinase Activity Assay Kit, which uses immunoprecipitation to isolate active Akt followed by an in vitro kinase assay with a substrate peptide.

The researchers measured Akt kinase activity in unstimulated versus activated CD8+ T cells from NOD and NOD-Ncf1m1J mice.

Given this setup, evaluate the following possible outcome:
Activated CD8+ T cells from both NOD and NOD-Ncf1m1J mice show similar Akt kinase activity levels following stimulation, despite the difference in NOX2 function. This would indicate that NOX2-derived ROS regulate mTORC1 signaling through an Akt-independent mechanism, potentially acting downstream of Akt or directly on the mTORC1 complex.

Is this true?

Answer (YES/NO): YES